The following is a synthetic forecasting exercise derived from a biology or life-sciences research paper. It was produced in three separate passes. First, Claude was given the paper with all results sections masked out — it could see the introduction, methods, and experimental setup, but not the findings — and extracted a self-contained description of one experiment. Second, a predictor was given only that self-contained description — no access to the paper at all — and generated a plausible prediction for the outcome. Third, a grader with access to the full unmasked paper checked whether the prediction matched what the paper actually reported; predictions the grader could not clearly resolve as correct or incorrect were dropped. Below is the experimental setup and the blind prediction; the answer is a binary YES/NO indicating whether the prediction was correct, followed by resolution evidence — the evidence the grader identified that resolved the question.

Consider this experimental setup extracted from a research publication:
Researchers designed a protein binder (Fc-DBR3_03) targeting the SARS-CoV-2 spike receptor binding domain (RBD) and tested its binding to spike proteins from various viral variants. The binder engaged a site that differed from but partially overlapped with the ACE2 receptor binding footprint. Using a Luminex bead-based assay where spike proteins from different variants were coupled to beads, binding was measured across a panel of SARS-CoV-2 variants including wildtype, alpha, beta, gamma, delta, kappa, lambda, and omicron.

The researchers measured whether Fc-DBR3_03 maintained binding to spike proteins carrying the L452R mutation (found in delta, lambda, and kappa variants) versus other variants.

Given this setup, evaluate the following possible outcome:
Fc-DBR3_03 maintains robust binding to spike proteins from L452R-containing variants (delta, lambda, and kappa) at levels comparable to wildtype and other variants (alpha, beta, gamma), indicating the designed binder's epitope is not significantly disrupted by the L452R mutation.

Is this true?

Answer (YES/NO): NO